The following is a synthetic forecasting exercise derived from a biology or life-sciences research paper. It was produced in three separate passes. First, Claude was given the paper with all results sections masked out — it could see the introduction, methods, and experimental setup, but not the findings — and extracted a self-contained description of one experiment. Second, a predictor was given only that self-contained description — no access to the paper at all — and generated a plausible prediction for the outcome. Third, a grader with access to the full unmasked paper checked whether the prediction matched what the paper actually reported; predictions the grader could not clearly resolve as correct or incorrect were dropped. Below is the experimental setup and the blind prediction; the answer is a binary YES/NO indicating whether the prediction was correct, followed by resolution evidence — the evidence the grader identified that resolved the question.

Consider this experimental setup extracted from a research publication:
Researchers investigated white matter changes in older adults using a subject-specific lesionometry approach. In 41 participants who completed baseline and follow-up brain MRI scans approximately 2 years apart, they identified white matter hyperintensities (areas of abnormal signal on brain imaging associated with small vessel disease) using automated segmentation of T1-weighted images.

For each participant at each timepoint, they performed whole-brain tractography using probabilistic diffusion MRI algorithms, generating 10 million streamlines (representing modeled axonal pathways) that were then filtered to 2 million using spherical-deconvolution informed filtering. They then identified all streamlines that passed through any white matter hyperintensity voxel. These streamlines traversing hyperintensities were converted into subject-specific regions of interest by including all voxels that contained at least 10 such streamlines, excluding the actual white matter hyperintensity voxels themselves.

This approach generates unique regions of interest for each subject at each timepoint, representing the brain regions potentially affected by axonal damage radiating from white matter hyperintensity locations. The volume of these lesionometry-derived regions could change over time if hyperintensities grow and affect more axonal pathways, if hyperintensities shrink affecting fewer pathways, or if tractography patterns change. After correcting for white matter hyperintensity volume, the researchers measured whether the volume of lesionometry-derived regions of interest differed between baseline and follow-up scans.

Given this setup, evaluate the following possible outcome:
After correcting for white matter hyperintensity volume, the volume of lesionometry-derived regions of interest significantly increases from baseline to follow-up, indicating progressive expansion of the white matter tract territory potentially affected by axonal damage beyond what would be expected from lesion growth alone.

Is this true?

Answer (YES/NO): NO